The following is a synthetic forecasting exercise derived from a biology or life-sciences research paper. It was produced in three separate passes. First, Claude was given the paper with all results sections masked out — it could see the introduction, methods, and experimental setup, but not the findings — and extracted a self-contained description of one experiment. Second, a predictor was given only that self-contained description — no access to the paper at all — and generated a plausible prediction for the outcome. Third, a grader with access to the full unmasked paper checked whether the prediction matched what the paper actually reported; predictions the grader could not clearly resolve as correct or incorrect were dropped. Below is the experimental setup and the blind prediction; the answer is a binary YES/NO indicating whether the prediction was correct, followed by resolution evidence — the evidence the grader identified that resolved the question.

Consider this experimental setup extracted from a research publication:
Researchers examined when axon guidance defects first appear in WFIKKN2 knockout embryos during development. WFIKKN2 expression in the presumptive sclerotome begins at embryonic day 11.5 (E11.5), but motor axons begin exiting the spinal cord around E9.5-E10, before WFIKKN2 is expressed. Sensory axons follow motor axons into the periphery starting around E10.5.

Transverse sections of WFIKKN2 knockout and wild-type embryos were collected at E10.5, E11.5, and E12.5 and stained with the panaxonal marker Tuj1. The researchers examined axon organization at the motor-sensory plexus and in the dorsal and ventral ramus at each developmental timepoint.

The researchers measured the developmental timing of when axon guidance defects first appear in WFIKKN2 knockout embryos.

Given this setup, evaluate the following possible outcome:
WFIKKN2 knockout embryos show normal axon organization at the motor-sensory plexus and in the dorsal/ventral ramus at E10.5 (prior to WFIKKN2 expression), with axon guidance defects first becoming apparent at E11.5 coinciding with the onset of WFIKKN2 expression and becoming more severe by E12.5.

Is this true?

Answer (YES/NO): NO